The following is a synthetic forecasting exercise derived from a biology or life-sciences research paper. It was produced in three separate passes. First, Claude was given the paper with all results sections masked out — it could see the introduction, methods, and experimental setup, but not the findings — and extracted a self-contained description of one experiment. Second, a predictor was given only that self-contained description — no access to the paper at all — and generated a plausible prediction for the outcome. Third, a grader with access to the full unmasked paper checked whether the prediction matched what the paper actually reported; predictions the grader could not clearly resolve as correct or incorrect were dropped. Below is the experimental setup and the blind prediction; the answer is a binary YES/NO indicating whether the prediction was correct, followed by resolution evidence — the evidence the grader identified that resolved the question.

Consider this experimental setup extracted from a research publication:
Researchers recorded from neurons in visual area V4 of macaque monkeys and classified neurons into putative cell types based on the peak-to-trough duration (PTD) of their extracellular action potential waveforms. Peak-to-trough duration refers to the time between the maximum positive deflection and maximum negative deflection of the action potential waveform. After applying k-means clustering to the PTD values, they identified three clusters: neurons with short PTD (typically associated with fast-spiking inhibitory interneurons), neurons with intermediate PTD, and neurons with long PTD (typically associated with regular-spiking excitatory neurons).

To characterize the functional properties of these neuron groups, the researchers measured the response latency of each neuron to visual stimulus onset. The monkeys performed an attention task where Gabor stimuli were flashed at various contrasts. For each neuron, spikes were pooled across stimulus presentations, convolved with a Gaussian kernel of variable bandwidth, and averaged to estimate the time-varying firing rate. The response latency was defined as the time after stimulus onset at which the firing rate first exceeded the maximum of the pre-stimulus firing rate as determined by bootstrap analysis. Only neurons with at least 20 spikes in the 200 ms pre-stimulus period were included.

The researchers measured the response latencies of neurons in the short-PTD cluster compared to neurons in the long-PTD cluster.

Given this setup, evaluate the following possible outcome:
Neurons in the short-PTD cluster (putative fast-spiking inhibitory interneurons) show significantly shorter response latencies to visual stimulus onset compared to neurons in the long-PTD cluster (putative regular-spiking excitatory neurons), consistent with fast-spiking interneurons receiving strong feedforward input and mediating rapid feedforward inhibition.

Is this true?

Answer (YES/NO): NO